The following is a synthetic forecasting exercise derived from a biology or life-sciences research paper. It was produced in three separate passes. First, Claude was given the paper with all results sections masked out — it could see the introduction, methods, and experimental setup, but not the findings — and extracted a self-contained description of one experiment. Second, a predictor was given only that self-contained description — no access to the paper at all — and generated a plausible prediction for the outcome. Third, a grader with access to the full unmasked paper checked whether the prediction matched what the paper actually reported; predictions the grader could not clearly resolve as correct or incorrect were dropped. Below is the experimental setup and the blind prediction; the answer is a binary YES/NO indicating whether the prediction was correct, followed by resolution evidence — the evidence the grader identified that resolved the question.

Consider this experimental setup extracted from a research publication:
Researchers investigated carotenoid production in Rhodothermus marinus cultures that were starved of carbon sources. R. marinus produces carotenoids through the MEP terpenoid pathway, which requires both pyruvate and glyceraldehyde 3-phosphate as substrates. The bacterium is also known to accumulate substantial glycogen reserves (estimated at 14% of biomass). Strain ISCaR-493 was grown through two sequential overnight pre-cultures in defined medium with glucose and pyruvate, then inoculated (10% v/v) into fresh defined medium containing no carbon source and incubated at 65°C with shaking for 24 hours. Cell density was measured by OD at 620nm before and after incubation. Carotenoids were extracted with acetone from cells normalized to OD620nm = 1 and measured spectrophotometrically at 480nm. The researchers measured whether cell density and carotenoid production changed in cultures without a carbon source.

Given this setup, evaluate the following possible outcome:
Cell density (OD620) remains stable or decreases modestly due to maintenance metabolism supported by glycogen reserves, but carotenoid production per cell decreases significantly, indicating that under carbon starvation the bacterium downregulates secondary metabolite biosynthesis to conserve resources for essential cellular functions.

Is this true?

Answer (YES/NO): NO